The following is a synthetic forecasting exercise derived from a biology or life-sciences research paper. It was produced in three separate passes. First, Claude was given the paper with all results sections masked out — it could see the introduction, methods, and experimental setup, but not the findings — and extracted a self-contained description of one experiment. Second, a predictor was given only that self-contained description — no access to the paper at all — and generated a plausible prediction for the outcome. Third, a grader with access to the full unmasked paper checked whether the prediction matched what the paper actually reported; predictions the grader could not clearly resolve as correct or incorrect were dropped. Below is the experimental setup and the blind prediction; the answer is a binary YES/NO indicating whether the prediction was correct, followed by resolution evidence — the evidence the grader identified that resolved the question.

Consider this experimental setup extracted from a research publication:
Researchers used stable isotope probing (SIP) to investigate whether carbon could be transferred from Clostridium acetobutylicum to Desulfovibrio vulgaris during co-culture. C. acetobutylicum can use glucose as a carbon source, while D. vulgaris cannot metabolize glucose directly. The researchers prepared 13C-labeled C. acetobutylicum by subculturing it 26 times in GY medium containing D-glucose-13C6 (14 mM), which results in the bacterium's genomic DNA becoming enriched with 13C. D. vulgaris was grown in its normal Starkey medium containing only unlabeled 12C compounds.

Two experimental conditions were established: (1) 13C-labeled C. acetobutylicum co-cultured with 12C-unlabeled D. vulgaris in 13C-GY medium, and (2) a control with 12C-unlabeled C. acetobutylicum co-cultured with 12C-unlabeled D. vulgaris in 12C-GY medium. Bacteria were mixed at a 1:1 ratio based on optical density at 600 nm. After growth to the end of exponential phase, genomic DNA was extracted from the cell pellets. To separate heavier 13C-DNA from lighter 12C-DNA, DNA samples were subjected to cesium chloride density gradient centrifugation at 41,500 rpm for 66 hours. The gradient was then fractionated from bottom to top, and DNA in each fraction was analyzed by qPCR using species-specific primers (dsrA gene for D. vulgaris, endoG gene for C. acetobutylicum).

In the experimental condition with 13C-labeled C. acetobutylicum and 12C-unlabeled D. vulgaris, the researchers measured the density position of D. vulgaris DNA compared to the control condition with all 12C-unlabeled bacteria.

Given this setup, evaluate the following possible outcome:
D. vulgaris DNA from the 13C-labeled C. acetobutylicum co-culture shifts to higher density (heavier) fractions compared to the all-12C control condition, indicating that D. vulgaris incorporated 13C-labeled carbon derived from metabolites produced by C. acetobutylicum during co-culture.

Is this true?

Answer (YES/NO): YES